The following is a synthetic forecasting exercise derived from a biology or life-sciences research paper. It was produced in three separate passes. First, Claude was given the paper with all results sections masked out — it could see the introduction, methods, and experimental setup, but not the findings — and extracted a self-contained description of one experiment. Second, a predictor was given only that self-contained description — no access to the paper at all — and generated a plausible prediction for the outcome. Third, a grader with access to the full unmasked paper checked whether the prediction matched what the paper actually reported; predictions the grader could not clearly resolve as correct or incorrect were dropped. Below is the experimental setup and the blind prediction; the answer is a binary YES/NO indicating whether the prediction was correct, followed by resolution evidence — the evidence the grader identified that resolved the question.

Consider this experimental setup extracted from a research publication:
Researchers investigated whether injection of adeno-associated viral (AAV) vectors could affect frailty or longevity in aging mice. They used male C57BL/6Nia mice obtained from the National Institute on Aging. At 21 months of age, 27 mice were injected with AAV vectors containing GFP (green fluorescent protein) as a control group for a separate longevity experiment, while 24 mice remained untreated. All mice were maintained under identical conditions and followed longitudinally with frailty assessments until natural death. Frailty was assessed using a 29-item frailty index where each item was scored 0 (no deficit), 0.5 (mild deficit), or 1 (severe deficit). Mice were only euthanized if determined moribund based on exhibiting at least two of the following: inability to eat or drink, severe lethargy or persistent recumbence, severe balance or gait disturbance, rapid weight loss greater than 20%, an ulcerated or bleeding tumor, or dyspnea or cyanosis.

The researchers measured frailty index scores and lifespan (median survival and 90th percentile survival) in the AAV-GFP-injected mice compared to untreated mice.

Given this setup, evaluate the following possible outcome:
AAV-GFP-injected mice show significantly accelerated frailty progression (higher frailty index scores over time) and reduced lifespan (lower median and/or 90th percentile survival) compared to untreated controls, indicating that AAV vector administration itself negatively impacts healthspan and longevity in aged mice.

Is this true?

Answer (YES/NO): NO